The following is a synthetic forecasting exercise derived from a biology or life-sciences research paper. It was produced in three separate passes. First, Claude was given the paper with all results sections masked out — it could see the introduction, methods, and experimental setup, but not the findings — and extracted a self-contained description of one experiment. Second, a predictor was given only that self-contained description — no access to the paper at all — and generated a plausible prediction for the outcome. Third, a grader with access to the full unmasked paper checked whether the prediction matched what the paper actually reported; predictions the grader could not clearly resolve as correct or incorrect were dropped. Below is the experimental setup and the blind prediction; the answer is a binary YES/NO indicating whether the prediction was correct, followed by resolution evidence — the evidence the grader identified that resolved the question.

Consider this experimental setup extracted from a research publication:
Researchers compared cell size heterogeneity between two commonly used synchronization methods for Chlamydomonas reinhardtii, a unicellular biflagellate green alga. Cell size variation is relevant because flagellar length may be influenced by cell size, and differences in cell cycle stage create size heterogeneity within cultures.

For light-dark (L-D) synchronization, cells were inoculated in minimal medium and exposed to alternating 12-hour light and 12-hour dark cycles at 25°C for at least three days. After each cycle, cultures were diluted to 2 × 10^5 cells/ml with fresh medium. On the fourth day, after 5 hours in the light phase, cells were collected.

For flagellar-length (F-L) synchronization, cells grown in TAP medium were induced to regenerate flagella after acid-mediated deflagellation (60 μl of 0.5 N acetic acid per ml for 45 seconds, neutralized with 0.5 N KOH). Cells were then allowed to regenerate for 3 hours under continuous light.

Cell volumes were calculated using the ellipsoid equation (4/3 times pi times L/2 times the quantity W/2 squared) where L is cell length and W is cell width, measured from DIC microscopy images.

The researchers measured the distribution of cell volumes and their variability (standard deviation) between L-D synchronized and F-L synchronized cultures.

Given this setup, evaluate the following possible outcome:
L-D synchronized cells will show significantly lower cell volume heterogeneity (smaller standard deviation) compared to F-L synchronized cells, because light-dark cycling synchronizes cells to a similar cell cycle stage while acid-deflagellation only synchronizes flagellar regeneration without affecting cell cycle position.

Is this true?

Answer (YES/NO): YES